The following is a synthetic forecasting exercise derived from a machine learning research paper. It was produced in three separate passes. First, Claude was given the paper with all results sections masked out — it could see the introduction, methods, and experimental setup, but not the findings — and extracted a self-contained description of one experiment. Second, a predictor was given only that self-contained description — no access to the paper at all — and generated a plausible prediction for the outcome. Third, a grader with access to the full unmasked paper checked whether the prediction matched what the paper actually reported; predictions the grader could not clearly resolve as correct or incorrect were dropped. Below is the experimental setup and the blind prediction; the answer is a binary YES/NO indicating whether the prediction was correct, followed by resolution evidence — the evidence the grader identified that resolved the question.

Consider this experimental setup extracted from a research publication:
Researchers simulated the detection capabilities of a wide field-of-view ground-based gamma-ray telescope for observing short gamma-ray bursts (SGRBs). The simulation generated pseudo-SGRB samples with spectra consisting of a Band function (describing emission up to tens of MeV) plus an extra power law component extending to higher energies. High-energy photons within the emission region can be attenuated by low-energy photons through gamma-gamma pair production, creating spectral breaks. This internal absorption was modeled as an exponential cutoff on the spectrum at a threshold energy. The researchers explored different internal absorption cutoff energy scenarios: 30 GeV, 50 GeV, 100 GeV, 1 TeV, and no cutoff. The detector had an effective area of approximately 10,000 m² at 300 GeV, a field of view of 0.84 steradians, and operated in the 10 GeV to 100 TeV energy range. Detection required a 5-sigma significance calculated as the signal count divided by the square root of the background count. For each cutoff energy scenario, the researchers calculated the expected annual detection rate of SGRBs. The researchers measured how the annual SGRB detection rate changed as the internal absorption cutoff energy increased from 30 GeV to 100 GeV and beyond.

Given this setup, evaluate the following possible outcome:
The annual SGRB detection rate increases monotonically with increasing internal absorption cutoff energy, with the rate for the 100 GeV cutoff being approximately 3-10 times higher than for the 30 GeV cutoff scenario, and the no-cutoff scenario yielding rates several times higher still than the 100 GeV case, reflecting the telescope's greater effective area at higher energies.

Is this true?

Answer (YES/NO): NO